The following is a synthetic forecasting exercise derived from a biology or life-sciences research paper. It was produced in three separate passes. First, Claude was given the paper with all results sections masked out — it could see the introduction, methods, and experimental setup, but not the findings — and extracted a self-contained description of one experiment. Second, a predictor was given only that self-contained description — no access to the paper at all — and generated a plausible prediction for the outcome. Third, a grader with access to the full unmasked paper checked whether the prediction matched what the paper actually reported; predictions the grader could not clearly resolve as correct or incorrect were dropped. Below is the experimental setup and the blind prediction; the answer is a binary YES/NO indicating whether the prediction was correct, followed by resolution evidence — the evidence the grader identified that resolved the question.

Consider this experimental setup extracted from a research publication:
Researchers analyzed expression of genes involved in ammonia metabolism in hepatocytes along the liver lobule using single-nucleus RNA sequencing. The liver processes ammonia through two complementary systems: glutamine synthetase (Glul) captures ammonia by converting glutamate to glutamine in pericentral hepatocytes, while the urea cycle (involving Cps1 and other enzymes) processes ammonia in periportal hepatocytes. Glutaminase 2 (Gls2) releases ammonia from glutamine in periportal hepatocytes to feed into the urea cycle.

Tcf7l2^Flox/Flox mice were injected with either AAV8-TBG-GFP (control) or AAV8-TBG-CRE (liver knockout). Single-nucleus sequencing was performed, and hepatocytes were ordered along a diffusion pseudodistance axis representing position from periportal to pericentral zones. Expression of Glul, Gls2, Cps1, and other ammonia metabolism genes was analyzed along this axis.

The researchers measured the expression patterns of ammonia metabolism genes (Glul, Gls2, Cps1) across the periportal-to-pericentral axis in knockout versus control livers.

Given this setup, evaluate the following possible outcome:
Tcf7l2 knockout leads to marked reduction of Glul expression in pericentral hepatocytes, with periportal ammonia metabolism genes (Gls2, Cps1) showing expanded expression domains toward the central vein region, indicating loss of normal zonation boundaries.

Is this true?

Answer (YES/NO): YES